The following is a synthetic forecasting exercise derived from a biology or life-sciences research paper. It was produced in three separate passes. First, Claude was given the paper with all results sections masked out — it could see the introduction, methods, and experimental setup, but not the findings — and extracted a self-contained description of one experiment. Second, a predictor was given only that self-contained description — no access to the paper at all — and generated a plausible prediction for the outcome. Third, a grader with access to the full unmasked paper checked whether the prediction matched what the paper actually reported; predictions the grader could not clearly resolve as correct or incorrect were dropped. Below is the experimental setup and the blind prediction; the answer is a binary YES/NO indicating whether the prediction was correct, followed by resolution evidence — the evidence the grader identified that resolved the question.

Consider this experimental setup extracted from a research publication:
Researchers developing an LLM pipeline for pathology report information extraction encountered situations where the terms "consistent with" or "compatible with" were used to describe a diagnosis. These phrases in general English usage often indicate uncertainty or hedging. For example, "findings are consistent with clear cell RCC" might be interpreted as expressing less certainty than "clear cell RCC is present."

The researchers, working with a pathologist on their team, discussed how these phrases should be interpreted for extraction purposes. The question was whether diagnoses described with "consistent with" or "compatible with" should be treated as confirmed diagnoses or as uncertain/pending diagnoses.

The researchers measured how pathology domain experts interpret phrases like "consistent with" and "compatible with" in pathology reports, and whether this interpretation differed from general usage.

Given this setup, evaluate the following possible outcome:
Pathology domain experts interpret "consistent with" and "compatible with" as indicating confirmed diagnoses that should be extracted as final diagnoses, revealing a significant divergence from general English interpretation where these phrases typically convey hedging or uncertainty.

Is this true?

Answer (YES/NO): YES